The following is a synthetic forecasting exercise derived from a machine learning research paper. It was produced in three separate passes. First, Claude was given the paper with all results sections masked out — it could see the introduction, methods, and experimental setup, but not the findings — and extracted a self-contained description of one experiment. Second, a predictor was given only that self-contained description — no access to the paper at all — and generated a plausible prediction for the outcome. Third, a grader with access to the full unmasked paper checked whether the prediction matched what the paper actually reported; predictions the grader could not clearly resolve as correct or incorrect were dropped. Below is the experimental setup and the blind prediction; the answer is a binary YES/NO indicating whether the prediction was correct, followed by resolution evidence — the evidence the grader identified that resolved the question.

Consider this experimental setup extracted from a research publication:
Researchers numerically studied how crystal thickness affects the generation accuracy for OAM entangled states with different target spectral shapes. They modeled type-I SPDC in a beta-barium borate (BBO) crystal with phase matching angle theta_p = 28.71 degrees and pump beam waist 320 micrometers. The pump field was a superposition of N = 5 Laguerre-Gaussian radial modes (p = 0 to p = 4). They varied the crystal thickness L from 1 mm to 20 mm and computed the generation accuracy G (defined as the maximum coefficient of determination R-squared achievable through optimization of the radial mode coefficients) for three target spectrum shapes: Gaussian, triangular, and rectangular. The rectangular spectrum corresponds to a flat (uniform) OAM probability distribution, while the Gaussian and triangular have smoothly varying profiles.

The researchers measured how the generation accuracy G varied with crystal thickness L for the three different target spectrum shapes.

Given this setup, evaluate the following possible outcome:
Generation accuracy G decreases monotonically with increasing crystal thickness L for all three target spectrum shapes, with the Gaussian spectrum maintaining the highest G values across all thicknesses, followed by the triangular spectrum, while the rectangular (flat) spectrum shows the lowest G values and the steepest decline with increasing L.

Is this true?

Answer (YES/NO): NO